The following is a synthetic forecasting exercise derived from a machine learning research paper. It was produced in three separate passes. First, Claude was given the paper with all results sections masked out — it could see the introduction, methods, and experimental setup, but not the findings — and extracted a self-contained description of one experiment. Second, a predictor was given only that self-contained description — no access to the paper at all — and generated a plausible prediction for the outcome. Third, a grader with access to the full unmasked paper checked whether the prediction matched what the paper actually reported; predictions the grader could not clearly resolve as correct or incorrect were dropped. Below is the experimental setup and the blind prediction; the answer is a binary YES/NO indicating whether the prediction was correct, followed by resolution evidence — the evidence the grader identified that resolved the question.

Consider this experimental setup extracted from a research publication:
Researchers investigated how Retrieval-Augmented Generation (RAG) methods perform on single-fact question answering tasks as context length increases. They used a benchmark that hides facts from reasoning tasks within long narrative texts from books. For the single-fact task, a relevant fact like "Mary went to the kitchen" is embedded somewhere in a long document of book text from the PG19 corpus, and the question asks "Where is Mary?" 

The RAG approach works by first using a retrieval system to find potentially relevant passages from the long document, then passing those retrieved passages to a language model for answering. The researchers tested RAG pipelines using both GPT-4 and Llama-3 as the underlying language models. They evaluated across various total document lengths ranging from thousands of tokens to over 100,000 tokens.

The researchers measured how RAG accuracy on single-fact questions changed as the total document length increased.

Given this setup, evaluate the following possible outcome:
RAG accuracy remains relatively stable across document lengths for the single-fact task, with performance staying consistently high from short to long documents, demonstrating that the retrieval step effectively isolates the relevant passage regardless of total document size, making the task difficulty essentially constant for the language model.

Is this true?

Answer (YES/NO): NO